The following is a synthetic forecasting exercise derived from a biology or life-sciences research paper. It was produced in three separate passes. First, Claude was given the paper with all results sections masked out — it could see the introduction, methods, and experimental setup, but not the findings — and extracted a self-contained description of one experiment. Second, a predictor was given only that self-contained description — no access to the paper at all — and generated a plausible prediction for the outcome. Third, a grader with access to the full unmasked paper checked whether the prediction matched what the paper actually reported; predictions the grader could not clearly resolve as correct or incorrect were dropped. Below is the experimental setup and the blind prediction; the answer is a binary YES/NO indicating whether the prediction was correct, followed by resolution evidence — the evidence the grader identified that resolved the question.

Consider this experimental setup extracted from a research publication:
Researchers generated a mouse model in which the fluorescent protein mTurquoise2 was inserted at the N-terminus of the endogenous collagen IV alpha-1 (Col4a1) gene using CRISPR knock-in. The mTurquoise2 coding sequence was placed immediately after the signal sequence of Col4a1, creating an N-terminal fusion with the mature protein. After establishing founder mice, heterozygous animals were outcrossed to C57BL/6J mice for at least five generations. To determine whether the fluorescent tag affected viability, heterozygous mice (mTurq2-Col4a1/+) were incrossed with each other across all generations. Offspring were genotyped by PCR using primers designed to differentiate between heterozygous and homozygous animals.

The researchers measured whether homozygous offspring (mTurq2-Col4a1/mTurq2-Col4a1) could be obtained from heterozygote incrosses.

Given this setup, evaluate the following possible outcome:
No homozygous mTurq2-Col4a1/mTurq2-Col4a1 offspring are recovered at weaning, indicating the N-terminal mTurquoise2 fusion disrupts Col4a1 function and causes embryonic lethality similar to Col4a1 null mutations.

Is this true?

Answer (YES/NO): NO